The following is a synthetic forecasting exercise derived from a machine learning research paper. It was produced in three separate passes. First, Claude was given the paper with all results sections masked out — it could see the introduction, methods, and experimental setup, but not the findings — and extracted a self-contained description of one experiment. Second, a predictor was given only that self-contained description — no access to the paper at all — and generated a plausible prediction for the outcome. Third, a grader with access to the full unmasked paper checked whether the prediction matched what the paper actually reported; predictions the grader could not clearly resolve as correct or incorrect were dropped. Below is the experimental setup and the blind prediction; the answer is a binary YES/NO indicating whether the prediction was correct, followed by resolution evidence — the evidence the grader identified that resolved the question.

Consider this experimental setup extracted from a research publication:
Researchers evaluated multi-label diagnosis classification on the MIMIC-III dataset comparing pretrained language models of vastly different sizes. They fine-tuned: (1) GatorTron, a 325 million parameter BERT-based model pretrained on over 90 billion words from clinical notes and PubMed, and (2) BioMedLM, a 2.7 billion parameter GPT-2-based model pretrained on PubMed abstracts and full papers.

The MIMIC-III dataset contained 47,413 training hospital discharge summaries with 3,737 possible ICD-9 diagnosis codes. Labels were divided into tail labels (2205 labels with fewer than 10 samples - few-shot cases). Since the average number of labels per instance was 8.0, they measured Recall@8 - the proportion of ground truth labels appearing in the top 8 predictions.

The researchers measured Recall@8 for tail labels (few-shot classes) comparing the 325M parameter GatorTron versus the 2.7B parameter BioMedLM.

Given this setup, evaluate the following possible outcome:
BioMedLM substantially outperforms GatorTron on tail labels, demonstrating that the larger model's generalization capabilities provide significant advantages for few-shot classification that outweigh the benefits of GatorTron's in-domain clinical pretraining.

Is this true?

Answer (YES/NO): NO